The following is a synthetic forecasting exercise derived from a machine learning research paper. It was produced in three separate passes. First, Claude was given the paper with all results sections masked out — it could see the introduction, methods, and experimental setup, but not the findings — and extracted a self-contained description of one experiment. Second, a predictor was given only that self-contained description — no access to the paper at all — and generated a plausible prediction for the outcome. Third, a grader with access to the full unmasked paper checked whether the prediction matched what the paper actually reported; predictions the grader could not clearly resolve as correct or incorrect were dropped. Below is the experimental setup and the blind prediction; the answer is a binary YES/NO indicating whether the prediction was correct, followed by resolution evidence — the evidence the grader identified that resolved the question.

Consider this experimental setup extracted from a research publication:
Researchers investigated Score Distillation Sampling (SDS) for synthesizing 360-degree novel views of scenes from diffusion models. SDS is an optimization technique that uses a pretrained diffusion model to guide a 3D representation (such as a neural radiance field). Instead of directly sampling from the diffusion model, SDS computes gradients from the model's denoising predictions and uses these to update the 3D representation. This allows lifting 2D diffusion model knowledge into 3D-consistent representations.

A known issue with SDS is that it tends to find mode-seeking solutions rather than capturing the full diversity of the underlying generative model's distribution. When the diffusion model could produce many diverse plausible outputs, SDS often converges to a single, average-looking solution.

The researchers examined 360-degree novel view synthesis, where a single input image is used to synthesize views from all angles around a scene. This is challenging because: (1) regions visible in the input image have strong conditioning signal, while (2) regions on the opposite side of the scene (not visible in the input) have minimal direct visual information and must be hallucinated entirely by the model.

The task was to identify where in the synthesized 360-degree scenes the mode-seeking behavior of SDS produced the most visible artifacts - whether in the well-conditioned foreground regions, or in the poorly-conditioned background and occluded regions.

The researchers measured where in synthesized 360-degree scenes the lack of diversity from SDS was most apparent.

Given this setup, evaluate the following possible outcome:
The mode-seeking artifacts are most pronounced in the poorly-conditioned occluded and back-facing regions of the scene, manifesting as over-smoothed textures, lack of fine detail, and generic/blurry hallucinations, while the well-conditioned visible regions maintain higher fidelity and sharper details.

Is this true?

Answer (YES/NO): NO